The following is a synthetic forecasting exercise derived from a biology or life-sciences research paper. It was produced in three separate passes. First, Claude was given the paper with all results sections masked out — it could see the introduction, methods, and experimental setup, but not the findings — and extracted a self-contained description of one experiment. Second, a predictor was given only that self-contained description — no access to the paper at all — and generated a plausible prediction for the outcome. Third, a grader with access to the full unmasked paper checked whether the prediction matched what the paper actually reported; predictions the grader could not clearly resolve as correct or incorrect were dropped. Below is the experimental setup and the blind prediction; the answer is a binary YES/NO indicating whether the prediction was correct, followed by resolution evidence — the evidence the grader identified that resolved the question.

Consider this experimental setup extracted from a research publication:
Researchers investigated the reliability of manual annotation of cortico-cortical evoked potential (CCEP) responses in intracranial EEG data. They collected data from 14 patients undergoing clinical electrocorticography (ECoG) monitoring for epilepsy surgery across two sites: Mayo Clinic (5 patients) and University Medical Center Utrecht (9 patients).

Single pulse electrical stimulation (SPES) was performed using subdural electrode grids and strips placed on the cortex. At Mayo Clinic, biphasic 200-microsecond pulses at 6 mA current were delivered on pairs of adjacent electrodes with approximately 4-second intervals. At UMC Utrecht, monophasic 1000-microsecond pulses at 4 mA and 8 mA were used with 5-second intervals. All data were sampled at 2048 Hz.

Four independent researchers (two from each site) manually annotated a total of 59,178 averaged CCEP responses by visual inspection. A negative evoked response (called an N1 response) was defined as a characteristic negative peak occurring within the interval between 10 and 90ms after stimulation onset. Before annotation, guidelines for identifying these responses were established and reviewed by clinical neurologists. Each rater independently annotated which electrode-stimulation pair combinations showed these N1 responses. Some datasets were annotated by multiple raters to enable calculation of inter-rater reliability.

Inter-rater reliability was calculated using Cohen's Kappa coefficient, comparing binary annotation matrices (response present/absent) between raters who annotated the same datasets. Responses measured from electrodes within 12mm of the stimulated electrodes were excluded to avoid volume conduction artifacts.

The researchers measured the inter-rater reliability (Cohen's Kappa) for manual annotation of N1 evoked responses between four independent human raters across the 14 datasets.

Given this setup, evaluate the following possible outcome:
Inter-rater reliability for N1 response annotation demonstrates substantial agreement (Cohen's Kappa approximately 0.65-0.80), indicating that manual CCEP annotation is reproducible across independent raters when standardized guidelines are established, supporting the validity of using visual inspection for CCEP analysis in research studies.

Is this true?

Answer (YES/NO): NO